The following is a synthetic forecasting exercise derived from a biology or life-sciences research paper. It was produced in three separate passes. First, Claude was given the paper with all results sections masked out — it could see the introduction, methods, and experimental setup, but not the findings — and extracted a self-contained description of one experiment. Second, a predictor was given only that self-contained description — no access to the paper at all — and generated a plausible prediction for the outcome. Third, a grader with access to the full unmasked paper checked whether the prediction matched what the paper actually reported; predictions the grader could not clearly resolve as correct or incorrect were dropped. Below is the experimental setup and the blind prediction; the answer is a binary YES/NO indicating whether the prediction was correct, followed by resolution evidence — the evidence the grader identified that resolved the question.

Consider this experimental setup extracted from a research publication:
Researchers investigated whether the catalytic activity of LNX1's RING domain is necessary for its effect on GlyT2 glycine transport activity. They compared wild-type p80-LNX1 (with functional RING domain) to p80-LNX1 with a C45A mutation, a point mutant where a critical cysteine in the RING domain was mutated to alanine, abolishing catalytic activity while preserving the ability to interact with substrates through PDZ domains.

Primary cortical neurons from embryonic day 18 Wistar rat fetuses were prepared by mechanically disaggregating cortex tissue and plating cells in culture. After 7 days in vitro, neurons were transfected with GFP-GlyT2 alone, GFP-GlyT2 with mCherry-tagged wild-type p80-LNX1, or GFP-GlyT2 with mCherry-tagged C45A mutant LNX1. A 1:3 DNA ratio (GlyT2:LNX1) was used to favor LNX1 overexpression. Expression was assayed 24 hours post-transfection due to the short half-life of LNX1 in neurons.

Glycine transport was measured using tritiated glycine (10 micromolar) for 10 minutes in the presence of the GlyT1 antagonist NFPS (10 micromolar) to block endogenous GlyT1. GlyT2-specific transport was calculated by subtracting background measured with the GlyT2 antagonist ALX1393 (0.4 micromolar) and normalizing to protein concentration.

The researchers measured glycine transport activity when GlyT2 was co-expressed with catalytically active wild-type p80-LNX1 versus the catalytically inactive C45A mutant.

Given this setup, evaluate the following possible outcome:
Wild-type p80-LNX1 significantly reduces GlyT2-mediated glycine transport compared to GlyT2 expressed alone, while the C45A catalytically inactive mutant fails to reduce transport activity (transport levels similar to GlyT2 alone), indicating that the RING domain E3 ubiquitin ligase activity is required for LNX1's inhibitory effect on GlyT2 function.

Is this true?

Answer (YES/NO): YES